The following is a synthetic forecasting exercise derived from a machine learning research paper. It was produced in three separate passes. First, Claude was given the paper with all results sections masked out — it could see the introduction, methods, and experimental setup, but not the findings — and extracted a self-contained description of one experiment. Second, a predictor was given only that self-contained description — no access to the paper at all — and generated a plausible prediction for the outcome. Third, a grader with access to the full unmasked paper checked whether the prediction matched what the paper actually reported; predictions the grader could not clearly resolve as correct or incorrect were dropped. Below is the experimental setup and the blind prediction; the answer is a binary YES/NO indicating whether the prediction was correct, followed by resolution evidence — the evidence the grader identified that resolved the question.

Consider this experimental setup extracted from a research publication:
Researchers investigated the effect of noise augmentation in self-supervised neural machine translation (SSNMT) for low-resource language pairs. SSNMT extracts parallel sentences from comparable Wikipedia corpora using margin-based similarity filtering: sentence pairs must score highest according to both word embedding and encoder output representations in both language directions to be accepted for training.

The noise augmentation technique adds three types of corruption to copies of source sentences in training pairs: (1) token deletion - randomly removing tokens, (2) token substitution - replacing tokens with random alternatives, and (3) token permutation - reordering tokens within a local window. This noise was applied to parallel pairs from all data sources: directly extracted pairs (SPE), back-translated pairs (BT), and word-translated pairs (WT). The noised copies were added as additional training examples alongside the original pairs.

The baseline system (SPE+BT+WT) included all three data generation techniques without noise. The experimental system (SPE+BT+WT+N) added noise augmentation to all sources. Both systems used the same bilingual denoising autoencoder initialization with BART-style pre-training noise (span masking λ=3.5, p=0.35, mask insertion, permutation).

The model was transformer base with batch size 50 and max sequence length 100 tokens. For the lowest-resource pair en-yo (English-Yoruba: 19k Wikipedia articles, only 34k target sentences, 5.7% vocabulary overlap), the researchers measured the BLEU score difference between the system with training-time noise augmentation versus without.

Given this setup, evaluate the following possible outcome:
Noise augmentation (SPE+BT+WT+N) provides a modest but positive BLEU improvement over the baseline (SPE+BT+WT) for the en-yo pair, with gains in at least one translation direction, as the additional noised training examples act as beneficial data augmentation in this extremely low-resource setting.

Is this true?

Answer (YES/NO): NO